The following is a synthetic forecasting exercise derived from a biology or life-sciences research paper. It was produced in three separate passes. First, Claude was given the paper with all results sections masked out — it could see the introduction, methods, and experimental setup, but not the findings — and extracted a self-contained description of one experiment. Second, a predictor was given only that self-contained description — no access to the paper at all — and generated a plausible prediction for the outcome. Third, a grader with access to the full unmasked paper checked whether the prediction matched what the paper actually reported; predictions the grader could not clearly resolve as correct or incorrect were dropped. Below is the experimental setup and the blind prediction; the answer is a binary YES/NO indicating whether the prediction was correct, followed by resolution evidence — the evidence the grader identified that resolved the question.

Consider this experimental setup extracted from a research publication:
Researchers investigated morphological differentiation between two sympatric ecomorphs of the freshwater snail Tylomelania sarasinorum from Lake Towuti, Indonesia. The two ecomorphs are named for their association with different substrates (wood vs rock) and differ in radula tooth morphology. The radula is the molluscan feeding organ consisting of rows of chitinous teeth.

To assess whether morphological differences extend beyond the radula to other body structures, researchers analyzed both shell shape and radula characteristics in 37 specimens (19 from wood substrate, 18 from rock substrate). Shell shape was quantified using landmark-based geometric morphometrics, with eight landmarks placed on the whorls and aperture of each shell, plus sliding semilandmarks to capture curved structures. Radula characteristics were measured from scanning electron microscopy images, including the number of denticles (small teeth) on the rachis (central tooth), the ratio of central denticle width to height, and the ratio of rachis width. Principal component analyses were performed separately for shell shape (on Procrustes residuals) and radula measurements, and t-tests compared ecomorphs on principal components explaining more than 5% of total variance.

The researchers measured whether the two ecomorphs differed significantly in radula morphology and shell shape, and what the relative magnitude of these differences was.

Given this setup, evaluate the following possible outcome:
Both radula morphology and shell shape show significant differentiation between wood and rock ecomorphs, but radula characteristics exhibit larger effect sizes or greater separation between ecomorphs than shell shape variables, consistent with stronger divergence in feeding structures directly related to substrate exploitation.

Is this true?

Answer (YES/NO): YES